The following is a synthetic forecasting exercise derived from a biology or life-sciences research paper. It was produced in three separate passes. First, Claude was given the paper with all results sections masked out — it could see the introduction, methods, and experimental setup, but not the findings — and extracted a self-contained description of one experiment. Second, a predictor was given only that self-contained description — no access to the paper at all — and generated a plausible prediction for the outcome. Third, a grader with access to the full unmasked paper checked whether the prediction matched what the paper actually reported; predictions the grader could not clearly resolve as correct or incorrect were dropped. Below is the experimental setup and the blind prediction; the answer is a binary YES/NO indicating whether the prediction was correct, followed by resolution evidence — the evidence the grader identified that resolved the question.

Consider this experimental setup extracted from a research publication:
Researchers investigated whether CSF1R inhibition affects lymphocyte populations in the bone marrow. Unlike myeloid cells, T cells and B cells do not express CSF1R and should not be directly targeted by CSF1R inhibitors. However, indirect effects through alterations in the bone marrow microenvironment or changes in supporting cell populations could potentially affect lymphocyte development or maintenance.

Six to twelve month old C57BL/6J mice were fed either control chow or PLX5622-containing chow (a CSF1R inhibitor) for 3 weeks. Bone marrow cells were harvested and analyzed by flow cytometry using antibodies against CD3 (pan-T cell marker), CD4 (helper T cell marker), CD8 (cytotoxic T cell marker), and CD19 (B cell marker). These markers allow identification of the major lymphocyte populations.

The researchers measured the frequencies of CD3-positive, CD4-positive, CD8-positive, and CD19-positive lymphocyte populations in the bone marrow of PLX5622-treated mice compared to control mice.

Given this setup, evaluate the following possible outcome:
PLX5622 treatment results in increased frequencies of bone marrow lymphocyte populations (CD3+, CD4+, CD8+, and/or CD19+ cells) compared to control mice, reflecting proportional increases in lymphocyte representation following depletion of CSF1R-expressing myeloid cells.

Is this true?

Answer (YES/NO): NO